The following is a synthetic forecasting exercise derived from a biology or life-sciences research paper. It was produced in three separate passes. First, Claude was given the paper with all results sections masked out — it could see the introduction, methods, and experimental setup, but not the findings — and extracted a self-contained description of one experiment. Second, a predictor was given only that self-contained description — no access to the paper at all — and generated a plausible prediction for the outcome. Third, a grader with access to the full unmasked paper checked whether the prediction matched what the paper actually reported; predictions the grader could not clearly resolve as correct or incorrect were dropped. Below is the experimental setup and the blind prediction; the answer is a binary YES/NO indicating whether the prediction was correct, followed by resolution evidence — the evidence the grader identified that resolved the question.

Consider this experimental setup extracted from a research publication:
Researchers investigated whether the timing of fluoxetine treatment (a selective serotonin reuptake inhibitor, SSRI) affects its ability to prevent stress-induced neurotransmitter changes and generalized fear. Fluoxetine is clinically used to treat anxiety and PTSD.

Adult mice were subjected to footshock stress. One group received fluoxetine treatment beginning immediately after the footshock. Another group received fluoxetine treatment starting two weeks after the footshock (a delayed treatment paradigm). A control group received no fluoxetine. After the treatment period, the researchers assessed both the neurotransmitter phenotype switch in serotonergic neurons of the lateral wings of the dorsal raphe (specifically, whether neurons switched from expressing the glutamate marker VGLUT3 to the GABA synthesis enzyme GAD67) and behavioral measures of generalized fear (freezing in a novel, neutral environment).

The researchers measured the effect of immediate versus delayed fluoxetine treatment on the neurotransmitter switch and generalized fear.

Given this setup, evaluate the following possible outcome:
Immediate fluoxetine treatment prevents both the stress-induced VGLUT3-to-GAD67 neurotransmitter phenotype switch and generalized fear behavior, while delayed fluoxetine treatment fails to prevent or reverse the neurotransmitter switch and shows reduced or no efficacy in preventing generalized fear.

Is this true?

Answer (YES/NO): YES